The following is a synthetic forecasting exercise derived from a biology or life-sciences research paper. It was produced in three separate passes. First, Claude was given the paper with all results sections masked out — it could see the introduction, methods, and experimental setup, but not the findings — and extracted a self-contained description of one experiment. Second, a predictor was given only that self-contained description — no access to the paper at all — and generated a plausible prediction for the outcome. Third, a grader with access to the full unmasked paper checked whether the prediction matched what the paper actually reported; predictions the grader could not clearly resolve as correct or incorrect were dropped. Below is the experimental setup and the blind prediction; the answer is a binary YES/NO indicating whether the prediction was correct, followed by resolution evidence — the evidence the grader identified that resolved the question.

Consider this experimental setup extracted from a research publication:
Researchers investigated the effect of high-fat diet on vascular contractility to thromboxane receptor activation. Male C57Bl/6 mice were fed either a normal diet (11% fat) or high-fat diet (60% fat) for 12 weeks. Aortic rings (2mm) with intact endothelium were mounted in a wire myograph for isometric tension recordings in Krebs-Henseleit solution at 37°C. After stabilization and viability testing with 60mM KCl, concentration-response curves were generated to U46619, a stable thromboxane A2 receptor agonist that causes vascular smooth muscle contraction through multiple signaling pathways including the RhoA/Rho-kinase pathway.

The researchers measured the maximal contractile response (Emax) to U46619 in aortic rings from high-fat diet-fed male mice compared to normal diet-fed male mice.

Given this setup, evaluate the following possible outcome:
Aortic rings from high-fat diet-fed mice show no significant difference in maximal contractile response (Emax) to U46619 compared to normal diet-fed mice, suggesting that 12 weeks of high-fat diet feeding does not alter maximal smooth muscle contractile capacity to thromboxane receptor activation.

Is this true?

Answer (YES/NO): YES